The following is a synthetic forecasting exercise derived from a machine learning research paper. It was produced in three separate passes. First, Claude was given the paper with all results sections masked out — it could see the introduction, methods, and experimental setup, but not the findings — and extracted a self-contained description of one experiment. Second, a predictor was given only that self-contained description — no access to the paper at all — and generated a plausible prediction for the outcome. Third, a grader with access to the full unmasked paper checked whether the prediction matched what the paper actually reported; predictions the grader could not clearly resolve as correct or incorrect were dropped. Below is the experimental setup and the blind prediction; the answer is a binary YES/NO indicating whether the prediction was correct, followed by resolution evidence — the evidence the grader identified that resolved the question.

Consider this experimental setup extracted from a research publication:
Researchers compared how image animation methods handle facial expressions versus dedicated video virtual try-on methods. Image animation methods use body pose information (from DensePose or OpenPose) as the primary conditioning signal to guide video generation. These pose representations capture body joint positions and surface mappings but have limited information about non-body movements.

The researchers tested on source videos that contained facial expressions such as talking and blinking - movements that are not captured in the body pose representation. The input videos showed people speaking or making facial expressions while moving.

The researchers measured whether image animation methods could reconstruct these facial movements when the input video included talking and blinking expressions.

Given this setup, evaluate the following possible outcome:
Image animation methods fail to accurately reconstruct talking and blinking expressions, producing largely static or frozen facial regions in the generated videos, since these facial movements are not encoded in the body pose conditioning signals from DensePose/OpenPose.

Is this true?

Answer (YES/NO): YES